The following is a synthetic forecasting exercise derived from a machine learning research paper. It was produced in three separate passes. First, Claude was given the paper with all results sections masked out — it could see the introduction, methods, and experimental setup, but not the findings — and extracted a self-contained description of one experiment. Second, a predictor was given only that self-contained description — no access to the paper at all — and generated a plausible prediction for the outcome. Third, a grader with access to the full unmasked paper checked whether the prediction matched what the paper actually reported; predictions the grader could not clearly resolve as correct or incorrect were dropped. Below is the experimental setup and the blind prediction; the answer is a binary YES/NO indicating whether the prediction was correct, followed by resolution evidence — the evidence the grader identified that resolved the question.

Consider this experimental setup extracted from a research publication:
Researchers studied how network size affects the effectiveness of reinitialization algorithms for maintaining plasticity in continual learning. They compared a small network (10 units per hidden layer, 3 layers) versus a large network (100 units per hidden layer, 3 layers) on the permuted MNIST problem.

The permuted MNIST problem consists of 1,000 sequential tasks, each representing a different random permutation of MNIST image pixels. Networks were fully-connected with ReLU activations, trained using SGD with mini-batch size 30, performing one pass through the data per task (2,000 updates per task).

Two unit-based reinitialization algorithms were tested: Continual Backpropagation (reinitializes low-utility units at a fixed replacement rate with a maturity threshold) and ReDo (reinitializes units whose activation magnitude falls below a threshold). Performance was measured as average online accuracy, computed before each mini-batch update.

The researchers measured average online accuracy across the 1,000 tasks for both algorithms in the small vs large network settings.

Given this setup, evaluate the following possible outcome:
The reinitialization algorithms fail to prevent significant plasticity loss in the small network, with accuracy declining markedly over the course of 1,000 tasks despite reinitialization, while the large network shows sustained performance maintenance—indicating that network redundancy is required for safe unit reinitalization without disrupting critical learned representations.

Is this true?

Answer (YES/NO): NO